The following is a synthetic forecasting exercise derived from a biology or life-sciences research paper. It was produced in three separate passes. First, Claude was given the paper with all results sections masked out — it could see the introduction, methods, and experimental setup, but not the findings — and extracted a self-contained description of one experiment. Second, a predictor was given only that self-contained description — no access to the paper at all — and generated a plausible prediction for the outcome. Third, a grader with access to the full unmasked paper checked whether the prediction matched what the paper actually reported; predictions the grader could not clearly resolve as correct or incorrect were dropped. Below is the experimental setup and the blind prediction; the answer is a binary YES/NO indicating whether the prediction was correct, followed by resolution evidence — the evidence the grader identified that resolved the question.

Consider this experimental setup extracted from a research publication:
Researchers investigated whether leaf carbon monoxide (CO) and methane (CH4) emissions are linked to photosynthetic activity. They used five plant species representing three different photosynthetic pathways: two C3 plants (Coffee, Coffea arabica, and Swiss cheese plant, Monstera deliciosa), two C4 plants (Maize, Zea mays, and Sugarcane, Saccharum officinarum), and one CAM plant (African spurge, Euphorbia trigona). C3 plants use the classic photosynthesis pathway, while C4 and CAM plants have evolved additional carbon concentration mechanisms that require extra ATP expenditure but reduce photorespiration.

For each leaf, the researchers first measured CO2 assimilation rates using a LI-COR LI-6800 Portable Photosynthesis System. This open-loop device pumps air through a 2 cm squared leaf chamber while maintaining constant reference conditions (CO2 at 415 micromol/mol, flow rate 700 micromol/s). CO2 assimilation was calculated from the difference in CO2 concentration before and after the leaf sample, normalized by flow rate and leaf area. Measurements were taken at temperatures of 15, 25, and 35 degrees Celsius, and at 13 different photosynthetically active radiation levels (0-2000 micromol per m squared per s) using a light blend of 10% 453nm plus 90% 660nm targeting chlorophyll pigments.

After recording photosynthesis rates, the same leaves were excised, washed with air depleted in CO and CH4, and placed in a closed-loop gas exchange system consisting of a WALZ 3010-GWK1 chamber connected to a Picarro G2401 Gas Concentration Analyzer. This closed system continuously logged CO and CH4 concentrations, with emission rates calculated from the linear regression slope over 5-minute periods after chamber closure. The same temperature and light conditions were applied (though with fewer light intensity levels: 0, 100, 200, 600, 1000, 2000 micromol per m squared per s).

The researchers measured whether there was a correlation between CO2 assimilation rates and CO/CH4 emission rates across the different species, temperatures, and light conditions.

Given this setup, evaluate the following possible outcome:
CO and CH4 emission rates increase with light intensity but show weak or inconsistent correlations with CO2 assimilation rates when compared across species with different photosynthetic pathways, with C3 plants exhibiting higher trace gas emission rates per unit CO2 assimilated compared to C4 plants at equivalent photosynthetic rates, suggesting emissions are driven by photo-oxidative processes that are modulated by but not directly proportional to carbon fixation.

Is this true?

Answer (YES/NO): NO